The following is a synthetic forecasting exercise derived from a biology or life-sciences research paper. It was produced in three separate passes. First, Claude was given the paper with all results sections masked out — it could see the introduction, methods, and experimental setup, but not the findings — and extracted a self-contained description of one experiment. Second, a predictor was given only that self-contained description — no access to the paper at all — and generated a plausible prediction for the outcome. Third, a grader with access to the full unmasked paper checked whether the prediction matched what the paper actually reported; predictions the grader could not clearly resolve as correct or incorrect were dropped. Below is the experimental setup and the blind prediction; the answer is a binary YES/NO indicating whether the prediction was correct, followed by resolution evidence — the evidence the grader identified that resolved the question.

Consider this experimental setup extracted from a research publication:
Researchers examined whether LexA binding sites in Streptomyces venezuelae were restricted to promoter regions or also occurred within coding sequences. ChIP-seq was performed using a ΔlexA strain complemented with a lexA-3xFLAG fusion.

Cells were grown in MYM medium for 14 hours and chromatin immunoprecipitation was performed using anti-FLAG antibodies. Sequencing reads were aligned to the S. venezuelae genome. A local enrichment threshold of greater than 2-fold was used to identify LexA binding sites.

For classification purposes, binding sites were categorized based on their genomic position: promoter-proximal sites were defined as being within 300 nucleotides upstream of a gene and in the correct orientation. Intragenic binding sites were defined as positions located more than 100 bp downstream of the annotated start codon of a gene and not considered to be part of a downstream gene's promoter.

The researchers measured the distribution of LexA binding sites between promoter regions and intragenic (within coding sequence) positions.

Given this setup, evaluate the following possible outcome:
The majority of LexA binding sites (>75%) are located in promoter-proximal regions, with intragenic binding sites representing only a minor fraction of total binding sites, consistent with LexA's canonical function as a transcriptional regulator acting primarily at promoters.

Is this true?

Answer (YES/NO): NO